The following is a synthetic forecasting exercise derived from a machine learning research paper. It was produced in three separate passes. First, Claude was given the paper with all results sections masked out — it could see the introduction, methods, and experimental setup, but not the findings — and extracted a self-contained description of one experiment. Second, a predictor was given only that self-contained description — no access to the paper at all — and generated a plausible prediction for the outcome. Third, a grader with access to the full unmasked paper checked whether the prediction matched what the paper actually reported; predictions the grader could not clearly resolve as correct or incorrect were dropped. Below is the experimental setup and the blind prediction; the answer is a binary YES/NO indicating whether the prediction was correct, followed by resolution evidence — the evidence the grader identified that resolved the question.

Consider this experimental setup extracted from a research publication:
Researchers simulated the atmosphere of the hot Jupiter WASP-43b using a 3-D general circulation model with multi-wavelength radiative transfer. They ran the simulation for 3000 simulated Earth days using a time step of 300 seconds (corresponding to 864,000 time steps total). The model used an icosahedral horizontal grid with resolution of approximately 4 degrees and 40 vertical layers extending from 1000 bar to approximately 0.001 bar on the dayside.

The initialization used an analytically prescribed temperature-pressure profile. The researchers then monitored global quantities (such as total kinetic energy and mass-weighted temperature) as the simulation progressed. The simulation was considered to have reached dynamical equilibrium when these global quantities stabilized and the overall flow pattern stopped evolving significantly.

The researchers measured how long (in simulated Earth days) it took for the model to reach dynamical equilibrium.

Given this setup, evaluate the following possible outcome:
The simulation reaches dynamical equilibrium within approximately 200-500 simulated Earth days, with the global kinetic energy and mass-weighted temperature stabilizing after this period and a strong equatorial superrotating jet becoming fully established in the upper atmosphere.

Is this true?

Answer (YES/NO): NO